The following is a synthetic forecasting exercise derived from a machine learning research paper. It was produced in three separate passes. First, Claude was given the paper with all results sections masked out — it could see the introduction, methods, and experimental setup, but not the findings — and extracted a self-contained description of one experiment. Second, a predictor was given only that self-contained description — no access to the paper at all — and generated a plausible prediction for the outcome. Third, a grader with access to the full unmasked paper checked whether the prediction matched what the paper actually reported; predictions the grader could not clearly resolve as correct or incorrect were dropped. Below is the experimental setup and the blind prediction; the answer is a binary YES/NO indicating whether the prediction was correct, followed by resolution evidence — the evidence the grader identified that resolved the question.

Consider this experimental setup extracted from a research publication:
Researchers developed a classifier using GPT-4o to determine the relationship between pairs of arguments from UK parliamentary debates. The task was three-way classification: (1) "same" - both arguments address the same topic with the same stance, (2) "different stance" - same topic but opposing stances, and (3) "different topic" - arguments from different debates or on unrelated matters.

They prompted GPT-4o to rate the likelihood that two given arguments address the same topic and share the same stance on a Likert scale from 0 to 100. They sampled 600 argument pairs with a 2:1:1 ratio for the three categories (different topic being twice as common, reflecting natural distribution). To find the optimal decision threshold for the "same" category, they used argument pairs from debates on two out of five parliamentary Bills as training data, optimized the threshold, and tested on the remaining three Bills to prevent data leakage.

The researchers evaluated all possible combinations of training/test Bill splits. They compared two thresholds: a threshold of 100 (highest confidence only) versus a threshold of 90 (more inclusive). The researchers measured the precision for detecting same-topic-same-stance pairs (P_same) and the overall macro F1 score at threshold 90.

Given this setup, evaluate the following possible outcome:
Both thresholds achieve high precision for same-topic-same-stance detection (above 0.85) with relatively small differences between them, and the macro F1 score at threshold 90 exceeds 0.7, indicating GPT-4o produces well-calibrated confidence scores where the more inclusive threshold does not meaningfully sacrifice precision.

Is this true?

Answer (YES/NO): NO